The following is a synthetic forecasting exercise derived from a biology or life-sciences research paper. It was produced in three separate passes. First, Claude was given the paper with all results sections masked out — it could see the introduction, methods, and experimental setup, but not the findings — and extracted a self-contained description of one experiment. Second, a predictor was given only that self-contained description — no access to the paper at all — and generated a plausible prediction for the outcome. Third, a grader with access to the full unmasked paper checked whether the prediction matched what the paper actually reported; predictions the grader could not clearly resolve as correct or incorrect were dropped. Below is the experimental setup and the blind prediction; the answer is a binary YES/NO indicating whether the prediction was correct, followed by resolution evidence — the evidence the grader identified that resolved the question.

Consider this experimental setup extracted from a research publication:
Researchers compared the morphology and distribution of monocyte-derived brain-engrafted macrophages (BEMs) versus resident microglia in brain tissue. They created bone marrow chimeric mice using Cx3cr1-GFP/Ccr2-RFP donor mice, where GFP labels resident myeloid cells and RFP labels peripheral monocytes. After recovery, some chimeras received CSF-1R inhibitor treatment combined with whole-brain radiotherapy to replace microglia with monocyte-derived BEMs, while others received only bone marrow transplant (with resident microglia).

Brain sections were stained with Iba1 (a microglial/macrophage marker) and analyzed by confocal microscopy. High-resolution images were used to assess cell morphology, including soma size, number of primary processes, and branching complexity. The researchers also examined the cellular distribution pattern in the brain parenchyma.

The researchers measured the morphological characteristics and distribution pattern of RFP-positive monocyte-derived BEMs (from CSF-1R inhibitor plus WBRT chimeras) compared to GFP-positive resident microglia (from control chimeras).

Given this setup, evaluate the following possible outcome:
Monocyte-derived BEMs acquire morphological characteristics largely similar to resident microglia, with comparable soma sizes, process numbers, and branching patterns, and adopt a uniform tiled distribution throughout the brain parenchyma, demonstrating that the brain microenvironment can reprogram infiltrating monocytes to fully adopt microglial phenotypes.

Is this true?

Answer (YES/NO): NO